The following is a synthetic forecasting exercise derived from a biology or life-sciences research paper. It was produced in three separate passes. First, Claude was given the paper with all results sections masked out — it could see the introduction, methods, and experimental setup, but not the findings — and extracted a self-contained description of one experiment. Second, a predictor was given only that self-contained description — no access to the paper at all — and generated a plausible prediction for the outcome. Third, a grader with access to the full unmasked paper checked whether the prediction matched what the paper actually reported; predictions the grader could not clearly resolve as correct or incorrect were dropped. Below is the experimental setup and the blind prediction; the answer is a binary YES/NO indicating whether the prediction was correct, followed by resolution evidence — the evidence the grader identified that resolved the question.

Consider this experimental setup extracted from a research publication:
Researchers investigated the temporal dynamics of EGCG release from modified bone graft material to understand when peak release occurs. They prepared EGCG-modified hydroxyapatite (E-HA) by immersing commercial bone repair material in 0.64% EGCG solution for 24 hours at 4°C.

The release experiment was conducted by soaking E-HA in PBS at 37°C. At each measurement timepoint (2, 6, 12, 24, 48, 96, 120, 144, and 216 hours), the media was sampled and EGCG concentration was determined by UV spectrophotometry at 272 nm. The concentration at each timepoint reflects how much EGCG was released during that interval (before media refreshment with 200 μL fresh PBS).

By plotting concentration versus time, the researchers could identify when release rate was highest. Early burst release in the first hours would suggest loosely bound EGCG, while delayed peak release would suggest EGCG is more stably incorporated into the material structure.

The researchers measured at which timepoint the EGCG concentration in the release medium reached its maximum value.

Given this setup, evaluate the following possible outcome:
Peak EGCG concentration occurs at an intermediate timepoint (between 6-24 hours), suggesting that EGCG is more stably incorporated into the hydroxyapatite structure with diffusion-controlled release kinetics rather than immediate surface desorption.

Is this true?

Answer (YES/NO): NO